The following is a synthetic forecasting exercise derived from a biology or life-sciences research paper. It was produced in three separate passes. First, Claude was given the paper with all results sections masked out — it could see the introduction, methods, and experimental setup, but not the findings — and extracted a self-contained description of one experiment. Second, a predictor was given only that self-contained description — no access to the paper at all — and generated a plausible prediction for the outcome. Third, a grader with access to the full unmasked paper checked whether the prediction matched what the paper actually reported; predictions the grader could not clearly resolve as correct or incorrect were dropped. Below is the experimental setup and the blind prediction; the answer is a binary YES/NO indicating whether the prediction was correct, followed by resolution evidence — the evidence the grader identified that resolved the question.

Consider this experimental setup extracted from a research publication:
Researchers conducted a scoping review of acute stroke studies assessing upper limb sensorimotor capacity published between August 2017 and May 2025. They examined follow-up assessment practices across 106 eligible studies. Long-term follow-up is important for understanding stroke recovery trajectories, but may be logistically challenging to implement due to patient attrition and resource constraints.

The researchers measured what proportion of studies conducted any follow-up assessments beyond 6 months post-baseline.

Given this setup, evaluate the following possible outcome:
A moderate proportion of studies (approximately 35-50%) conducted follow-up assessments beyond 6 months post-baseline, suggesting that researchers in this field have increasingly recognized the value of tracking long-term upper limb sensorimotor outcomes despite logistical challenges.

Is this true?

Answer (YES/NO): NO